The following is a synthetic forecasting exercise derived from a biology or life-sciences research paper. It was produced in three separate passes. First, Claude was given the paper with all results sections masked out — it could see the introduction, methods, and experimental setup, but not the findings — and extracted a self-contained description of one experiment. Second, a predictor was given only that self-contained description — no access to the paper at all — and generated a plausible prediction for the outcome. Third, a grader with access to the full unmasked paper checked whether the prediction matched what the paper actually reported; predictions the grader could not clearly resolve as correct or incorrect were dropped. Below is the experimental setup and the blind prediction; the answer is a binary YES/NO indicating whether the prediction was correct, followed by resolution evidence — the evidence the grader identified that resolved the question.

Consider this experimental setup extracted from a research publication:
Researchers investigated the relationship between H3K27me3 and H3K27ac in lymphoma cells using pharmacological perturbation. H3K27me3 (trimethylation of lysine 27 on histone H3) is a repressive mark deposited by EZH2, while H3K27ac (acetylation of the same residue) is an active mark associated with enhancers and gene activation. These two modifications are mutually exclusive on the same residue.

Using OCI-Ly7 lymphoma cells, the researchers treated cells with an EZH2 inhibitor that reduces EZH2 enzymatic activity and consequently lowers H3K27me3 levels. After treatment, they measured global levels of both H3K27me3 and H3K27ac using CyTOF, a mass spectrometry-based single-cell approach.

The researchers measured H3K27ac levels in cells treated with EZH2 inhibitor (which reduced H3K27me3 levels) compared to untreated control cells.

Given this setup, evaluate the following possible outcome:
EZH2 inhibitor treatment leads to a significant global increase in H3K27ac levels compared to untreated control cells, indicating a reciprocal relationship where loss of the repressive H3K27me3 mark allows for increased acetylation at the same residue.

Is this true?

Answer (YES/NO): NO